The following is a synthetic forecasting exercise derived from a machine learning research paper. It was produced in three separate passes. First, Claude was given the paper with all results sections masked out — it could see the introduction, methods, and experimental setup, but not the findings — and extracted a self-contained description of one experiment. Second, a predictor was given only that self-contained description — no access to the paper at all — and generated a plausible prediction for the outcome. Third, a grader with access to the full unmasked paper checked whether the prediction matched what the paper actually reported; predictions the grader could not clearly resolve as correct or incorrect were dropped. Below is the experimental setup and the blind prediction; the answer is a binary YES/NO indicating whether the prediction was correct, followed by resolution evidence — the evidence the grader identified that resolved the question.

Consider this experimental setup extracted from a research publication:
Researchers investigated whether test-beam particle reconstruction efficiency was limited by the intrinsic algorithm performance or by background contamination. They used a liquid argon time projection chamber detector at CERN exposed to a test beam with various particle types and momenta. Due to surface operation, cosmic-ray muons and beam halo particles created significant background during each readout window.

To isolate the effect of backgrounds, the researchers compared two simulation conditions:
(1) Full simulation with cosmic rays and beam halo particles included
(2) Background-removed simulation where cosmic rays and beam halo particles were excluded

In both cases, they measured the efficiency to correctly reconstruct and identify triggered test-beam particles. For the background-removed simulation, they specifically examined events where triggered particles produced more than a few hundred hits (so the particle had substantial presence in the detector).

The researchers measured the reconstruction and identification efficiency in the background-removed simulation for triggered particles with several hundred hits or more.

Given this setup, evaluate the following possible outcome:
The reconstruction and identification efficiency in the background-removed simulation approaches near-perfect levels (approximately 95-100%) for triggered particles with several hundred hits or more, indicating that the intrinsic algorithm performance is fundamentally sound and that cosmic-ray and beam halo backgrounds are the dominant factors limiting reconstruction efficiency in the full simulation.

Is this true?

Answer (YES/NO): YES